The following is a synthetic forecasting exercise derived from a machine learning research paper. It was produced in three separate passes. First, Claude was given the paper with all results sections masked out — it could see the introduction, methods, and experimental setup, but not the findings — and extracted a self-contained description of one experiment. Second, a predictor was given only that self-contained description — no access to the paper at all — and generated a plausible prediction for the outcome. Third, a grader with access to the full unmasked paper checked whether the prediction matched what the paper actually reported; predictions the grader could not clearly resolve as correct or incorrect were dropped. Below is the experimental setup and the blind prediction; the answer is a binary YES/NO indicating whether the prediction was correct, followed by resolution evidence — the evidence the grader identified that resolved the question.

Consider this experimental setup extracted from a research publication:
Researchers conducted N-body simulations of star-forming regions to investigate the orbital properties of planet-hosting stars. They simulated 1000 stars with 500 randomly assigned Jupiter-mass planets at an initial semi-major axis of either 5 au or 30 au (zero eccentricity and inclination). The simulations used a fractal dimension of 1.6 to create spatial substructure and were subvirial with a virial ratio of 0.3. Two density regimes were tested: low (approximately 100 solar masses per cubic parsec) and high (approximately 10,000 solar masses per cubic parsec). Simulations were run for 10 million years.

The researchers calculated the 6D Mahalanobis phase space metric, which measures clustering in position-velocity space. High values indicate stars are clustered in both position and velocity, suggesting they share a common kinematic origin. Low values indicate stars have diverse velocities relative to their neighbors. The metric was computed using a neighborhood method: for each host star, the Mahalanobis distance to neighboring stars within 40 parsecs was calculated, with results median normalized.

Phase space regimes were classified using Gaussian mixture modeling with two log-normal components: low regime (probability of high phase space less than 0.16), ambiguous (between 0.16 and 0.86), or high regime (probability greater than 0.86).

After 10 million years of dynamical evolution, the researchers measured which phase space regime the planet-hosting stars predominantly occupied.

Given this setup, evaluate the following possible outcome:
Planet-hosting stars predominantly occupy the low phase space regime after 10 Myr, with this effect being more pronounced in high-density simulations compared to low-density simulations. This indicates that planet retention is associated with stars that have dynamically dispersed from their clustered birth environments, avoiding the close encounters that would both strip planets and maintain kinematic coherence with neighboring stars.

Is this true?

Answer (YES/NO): NO